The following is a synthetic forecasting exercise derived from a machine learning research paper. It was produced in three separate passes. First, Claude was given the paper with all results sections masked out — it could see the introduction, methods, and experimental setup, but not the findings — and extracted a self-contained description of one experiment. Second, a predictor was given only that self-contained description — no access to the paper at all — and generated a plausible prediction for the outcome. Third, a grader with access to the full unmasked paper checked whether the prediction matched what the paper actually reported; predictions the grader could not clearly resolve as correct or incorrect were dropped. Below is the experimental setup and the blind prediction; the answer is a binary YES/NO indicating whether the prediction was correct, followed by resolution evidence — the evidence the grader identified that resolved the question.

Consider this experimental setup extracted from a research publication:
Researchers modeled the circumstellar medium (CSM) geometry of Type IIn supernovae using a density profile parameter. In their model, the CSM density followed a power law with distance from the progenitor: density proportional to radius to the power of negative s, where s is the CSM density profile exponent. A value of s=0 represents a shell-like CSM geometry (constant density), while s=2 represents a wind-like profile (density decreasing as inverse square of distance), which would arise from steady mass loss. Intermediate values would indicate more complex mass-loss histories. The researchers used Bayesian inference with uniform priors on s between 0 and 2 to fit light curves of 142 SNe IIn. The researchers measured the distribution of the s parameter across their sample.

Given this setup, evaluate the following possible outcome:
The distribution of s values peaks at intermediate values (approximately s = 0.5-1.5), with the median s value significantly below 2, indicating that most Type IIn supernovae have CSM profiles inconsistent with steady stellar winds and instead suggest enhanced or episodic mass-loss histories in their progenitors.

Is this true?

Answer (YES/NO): NO